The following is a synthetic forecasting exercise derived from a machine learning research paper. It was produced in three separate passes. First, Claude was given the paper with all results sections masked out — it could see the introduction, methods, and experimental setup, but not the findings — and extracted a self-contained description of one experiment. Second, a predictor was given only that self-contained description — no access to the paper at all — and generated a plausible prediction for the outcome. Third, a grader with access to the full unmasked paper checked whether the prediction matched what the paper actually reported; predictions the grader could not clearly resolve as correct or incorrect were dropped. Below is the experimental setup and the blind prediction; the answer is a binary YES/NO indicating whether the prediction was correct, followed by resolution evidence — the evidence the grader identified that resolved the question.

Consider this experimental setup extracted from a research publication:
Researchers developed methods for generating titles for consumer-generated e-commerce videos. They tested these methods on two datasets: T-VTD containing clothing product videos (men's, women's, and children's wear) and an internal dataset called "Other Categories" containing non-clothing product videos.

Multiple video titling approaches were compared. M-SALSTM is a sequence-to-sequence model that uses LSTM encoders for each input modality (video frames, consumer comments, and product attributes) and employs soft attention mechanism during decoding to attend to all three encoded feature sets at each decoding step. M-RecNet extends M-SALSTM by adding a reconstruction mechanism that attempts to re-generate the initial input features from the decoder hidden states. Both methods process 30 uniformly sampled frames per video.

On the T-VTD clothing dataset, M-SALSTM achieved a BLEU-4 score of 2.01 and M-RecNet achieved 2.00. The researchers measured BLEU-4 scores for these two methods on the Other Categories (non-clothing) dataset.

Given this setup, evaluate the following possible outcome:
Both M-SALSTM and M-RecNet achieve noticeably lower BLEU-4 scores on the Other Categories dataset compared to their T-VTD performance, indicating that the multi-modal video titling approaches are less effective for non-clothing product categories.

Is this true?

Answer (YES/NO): NO